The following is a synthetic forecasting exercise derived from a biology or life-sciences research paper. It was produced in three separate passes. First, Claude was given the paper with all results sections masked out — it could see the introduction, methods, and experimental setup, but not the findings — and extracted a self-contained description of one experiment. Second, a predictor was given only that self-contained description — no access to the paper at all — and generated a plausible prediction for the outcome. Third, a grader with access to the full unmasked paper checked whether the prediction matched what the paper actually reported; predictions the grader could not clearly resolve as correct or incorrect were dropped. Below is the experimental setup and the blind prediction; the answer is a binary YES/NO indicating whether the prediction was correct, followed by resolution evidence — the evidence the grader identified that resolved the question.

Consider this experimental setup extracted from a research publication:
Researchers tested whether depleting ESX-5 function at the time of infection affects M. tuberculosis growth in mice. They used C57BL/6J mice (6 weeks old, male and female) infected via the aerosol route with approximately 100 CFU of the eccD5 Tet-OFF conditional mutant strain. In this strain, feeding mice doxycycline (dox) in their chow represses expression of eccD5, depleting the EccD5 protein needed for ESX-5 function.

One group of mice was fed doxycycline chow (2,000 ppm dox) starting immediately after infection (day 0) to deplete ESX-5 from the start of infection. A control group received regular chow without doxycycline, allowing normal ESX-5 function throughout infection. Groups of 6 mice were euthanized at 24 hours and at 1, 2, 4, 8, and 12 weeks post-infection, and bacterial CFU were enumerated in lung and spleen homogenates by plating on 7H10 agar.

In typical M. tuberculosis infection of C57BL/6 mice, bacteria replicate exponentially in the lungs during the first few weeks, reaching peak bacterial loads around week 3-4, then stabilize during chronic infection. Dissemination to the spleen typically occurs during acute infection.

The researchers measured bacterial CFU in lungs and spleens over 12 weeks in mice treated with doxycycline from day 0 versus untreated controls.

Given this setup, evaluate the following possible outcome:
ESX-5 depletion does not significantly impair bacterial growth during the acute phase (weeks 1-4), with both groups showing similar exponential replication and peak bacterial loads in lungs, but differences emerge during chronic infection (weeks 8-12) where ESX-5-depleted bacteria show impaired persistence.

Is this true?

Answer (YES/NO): NO